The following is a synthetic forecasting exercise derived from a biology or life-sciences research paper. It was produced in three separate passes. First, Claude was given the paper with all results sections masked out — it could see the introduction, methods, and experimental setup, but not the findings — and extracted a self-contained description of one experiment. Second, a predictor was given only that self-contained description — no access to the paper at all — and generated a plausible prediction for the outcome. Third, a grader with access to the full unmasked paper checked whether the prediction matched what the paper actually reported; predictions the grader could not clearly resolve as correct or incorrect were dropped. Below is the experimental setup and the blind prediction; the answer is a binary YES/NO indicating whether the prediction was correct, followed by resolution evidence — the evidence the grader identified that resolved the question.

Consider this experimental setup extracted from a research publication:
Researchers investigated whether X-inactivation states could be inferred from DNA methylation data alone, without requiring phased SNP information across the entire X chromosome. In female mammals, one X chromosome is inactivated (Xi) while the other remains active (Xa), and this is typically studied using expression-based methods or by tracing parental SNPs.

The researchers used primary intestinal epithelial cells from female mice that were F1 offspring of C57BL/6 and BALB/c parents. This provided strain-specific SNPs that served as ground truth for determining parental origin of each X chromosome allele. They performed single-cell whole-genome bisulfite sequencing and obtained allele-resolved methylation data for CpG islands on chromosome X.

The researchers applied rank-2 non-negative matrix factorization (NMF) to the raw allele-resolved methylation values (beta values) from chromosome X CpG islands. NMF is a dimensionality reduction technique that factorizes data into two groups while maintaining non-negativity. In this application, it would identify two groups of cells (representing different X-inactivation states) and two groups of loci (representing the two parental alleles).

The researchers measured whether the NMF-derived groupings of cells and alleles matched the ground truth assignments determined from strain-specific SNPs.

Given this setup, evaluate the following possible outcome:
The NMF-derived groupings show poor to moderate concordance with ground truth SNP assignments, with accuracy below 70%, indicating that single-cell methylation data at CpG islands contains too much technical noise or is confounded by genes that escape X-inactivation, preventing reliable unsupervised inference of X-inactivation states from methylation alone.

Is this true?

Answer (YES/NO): NO